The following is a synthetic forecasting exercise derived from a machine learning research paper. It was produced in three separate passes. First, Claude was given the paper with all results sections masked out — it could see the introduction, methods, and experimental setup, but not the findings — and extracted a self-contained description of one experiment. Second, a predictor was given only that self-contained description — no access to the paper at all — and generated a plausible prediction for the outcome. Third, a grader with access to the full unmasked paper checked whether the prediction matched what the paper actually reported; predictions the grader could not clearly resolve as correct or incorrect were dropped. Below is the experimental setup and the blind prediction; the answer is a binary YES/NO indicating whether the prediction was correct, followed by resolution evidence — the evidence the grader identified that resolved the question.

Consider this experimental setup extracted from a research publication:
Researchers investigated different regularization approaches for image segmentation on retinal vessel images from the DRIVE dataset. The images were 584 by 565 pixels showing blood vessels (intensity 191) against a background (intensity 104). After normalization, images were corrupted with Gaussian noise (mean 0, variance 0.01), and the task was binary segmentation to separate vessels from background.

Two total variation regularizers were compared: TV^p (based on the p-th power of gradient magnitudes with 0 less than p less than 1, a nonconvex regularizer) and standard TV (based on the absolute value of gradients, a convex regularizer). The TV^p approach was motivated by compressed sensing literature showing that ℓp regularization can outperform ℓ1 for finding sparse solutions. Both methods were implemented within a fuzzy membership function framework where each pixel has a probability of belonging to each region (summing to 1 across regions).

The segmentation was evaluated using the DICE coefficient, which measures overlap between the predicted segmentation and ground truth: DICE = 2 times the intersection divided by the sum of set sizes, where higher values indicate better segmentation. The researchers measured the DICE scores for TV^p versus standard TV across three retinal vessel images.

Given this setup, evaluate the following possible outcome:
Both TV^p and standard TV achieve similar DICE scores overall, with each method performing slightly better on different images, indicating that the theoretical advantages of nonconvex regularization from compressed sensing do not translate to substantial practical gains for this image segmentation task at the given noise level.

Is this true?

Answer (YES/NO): NO